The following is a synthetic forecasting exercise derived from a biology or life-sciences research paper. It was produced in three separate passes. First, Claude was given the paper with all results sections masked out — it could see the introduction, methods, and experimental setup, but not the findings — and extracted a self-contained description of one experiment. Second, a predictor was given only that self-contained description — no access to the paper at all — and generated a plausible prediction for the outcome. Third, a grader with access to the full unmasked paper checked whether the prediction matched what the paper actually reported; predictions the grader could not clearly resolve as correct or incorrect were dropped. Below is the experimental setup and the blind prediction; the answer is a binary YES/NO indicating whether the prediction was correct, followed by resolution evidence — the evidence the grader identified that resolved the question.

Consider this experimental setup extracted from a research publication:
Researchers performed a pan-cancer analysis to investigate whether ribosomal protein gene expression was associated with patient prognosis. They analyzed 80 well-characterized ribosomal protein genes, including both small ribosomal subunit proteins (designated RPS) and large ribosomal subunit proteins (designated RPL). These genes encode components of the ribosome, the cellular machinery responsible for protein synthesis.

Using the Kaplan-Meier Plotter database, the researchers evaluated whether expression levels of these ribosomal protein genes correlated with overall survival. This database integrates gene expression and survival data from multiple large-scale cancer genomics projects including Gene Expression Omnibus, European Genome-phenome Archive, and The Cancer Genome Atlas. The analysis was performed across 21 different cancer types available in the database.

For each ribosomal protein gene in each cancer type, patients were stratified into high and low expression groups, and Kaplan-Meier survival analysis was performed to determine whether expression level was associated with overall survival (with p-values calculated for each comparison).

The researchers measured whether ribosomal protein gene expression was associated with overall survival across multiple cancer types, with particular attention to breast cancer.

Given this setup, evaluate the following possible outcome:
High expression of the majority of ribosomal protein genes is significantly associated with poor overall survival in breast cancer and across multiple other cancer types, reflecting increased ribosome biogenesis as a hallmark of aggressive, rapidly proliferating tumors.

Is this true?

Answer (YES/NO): NO